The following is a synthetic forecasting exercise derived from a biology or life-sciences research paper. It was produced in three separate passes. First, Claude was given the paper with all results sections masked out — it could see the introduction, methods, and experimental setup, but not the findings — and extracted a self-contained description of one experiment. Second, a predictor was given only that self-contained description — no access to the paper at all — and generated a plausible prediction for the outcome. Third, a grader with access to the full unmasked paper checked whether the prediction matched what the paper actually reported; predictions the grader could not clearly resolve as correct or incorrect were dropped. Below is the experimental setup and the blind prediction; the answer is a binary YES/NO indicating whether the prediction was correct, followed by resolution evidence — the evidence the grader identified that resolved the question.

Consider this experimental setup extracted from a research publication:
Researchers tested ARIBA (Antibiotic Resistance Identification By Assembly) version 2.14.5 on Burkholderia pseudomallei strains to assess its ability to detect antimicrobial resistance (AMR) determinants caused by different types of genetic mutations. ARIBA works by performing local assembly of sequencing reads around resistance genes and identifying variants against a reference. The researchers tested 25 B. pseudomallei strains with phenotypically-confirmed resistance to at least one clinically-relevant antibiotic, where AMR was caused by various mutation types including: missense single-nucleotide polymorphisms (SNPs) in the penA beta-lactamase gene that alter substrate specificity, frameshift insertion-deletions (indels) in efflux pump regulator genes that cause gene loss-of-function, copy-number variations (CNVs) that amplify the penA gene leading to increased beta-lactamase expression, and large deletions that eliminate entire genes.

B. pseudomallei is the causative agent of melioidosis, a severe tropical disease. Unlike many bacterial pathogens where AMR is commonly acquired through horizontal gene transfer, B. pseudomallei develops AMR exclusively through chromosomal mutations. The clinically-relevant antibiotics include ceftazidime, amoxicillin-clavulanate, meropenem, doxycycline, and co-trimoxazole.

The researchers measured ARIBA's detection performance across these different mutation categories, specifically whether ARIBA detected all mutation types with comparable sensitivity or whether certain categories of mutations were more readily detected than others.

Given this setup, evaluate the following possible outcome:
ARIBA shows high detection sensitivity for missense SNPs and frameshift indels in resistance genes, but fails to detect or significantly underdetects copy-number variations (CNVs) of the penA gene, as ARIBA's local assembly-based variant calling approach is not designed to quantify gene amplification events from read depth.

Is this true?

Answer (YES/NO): YES